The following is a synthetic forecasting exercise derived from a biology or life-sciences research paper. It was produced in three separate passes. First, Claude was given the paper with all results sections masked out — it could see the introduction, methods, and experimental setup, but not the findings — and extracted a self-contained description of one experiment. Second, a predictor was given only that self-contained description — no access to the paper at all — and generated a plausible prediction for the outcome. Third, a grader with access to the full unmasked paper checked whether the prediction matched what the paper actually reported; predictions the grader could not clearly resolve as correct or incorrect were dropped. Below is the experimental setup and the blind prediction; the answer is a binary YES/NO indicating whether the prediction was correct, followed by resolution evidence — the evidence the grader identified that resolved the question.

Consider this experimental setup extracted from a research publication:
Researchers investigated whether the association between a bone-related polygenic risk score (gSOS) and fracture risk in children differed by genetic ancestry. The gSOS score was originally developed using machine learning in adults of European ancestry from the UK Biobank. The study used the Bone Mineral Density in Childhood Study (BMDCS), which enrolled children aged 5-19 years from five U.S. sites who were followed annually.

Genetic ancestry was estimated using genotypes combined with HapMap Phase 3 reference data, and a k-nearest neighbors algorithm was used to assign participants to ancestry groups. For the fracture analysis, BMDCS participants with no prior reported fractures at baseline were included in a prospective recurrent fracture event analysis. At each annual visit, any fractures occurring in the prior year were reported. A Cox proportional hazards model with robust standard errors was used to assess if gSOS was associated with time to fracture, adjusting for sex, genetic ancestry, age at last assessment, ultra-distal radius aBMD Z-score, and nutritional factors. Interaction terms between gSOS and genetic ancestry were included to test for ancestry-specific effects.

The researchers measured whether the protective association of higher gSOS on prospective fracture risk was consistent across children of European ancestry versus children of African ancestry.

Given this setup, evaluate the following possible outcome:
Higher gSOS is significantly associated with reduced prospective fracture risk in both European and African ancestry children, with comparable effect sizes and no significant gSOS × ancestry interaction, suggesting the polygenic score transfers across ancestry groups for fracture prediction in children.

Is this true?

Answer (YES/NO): NO